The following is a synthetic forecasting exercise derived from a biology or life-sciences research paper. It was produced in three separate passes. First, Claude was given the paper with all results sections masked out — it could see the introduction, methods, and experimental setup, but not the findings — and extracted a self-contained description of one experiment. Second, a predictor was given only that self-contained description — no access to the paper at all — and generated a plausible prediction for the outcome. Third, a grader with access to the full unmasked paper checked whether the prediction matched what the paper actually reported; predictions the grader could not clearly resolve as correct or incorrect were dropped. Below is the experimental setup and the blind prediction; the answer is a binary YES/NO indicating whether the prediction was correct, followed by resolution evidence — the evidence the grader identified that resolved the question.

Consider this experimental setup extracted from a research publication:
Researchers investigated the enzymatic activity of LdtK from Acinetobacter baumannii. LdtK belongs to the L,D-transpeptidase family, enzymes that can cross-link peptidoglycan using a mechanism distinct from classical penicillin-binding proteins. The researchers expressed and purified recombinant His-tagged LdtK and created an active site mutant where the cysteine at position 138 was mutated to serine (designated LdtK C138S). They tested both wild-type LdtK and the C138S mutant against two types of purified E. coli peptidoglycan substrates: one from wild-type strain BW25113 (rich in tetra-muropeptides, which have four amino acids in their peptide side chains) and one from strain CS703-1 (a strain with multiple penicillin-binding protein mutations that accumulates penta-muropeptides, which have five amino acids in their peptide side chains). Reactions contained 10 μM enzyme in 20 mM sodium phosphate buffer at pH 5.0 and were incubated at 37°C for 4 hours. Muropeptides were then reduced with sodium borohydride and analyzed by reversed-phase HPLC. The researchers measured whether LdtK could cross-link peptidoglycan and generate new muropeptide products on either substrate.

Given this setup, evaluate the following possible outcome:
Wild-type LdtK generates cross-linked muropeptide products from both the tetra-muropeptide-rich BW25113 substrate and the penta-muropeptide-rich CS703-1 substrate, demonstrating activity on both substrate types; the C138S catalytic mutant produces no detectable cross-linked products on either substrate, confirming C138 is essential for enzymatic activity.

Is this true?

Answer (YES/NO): NO